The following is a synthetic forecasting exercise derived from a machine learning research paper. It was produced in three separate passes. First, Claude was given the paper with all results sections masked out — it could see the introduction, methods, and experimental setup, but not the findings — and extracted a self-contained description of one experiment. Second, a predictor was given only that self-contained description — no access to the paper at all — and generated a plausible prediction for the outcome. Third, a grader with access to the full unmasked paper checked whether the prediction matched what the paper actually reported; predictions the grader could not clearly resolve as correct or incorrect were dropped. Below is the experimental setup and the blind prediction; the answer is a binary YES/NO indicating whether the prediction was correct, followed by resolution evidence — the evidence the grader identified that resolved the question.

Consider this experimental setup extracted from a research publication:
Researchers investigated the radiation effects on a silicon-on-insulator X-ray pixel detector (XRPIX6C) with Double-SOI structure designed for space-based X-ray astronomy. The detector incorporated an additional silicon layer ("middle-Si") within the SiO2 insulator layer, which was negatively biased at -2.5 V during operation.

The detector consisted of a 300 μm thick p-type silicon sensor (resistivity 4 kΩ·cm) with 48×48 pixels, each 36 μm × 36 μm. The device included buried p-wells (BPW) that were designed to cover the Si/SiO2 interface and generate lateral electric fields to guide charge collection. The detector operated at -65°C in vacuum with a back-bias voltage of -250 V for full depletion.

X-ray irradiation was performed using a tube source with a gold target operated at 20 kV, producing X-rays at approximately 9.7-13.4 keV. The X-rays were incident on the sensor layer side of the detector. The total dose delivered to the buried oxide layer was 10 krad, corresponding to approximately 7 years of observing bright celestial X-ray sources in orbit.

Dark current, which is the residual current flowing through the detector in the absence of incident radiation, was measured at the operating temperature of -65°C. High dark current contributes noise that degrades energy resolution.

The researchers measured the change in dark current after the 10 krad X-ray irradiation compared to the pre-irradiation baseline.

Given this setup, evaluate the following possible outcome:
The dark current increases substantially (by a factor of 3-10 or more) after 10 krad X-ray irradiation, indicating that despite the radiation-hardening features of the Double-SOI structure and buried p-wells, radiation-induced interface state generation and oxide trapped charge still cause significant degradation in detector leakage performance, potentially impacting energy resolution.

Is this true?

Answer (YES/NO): NO